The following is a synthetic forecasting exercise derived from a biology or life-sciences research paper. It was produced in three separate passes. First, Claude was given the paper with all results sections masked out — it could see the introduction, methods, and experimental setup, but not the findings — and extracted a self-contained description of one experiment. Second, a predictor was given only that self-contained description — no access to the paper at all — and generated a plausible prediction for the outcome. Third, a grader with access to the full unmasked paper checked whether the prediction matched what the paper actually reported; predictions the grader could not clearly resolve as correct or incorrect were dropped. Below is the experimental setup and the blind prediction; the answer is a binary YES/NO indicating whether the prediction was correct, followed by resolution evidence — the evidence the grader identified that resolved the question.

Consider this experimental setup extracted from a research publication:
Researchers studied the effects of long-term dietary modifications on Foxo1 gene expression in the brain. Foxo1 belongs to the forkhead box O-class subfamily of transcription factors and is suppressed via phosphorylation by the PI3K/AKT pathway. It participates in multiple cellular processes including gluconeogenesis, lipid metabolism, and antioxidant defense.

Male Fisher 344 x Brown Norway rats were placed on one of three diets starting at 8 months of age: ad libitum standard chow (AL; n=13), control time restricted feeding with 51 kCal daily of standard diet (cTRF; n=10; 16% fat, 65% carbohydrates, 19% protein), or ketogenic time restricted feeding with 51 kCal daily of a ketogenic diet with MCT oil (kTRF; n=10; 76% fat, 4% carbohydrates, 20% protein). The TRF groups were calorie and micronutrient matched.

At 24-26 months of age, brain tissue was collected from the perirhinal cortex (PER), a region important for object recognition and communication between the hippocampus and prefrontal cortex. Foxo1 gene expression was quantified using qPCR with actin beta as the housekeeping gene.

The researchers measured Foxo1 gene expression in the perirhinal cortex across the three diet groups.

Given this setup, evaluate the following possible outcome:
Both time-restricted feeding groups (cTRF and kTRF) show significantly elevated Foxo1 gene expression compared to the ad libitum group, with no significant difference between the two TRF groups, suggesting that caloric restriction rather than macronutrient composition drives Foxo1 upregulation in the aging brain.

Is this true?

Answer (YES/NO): NO